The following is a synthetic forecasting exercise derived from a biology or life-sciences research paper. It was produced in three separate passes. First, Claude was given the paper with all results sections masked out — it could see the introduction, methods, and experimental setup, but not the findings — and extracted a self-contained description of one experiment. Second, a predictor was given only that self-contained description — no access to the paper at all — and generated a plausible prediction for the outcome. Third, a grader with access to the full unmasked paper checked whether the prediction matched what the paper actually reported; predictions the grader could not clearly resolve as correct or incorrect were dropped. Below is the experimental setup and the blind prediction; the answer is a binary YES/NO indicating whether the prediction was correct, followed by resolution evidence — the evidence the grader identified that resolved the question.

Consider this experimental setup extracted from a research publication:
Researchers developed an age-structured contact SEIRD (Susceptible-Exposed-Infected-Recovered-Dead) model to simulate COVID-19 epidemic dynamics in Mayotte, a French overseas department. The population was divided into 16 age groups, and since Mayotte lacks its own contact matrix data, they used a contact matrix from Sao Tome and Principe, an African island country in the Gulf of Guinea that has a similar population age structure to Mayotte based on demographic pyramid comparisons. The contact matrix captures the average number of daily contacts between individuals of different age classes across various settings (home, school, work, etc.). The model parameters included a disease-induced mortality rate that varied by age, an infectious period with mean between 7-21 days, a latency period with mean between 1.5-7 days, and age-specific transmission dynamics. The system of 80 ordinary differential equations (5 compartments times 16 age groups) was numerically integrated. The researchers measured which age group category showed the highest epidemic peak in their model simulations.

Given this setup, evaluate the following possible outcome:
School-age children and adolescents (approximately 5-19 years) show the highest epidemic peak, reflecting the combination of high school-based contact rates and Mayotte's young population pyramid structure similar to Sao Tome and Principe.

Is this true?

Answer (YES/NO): NO